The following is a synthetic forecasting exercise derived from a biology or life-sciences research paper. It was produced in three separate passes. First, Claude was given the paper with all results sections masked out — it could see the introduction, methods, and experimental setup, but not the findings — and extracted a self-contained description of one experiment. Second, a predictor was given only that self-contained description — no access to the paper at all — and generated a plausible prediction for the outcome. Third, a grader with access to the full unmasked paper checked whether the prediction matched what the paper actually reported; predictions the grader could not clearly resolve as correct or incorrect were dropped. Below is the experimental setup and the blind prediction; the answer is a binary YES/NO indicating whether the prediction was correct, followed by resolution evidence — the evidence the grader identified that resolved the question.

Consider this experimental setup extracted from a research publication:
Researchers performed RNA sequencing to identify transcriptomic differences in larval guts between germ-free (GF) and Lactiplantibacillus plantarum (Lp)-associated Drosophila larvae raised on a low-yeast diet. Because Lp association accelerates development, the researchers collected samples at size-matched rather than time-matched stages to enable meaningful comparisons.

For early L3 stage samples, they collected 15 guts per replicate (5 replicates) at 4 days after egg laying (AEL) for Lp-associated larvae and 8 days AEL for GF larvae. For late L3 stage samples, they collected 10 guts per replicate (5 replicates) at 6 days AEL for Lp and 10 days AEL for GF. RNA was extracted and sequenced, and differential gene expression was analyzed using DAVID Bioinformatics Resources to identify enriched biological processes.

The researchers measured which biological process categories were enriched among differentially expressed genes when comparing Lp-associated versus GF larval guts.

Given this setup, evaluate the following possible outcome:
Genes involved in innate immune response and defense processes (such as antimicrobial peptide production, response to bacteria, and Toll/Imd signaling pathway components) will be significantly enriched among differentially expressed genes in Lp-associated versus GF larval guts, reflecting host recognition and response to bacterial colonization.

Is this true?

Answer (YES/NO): NO